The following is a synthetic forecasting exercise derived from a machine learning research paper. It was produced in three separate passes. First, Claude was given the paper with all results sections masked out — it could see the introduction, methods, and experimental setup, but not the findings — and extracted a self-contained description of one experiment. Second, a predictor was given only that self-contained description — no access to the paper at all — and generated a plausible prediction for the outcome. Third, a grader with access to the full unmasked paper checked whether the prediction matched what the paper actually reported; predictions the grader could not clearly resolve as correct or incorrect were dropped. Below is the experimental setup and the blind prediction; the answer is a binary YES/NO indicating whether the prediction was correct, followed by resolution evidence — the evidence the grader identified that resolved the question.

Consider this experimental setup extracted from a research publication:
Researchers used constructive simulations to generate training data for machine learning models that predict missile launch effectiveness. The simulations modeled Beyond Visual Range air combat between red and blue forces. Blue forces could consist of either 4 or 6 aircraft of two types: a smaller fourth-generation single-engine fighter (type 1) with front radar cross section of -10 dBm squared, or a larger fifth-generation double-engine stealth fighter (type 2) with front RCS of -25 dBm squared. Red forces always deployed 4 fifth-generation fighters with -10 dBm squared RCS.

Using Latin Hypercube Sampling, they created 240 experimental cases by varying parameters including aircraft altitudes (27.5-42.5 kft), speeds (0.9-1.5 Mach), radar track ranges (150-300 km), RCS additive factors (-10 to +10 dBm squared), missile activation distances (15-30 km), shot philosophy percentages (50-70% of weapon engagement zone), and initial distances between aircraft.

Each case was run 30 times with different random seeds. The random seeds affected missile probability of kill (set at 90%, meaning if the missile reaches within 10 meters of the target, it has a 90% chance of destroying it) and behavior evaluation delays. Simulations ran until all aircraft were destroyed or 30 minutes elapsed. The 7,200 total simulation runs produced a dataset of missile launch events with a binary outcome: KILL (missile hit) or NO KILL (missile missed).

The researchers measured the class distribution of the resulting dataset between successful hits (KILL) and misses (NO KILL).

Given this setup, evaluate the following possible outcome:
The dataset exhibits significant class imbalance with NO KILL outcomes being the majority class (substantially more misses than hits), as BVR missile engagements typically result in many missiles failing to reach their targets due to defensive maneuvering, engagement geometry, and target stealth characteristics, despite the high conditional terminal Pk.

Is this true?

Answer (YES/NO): YES